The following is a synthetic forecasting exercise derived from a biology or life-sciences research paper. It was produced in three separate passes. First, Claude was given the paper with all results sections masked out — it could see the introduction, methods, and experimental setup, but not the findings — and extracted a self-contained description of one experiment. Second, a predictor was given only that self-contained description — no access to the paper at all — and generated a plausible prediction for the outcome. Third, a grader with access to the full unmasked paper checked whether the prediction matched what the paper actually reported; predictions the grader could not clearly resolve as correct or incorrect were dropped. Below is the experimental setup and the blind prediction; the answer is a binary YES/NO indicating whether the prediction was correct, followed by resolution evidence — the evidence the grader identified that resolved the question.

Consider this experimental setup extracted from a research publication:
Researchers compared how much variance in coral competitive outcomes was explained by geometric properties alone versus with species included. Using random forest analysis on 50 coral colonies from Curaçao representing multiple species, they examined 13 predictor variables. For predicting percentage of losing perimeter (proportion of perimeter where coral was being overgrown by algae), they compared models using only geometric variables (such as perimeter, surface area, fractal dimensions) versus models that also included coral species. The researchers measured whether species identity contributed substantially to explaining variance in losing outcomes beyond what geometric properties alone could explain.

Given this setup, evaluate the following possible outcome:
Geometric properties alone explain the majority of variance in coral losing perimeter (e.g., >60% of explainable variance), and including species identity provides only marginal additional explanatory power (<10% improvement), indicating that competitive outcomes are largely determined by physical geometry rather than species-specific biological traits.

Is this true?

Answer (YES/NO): NO